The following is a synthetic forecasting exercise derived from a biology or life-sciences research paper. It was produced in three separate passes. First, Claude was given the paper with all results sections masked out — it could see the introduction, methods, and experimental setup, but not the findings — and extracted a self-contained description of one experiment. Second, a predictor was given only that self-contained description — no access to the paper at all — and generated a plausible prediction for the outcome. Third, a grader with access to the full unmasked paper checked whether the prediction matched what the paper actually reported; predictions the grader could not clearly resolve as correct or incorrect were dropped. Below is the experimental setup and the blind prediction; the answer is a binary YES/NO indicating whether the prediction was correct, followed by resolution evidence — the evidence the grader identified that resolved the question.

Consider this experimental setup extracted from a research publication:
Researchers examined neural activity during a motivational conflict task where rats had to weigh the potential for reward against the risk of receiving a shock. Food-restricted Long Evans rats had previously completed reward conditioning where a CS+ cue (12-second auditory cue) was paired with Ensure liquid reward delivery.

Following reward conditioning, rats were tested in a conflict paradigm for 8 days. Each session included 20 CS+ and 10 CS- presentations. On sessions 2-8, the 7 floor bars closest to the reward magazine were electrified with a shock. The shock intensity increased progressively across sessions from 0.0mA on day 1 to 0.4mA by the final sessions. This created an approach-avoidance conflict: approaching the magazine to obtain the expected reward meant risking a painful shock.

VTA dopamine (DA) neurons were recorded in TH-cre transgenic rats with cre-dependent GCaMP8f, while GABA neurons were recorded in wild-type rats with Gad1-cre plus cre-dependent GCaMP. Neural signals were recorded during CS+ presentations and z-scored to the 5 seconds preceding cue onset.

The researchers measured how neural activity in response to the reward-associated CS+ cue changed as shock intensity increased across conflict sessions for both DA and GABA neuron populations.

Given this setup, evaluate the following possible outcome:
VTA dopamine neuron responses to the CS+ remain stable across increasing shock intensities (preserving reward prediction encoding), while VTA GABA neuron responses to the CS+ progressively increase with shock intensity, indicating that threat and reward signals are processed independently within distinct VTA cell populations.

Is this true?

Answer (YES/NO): NO